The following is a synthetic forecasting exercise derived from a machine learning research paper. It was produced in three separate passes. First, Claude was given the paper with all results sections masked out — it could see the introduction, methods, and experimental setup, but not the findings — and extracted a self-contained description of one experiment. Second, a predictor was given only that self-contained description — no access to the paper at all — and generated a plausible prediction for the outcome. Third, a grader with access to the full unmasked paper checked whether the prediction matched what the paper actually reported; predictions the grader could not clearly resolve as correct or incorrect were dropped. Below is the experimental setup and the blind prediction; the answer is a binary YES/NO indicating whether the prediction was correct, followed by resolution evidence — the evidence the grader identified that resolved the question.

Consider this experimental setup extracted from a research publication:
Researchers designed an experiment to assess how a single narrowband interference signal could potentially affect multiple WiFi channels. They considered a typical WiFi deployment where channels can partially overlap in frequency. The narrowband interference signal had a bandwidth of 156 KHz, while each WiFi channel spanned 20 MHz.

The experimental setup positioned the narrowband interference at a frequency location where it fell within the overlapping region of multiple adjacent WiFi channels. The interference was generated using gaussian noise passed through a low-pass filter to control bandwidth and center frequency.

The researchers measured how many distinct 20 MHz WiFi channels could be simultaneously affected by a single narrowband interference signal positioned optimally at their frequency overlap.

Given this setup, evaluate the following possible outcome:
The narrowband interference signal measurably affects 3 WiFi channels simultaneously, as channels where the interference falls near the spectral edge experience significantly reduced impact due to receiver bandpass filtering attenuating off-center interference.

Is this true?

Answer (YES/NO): NO